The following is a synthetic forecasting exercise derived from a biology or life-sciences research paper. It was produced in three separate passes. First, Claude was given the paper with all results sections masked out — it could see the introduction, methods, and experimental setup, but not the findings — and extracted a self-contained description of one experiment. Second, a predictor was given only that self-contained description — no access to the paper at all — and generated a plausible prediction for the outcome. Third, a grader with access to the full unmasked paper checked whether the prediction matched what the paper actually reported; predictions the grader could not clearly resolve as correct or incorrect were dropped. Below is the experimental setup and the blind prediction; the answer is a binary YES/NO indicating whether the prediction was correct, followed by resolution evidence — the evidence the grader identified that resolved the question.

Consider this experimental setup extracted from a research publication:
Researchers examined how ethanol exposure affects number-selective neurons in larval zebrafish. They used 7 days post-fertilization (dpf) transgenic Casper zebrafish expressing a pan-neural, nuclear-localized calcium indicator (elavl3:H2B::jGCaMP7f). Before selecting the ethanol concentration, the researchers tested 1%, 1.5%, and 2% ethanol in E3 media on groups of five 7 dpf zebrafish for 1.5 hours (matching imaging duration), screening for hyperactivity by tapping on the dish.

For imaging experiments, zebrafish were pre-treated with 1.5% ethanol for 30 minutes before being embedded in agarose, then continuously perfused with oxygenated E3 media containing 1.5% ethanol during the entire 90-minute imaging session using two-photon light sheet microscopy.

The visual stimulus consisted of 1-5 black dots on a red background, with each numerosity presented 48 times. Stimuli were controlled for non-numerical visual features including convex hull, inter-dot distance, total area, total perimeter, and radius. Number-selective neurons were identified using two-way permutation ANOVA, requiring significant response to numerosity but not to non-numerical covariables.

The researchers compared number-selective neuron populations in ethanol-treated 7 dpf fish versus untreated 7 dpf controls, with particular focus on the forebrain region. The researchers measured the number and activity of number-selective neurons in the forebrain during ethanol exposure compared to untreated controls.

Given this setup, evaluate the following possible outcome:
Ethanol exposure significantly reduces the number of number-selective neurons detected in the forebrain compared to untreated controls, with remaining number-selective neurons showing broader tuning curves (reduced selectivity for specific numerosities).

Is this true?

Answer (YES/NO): NO